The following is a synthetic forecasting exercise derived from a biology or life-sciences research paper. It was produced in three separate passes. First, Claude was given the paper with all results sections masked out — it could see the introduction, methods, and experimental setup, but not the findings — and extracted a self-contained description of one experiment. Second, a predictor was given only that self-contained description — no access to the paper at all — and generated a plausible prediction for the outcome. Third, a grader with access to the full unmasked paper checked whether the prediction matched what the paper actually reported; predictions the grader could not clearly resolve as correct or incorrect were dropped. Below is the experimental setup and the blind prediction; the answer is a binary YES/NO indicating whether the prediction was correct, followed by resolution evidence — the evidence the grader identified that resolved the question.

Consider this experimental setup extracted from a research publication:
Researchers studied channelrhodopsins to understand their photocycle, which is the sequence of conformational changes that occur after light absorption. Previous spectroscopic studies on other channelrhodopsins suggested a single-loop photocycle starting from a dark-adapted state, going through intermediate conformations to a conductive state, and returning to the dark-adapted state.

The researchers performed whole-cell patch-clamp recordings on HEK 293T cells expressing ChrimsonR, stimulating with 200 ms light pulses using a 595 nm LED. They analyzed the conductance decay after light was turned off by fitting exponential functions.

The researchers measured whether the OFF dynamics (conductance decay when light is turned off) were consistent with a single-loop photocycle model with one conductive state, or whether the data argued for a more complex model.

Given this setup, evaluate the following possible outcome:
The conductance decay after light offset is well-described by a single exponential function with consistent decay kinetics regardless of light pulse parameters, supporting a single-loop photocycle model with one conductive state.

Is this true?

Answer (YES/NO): NO